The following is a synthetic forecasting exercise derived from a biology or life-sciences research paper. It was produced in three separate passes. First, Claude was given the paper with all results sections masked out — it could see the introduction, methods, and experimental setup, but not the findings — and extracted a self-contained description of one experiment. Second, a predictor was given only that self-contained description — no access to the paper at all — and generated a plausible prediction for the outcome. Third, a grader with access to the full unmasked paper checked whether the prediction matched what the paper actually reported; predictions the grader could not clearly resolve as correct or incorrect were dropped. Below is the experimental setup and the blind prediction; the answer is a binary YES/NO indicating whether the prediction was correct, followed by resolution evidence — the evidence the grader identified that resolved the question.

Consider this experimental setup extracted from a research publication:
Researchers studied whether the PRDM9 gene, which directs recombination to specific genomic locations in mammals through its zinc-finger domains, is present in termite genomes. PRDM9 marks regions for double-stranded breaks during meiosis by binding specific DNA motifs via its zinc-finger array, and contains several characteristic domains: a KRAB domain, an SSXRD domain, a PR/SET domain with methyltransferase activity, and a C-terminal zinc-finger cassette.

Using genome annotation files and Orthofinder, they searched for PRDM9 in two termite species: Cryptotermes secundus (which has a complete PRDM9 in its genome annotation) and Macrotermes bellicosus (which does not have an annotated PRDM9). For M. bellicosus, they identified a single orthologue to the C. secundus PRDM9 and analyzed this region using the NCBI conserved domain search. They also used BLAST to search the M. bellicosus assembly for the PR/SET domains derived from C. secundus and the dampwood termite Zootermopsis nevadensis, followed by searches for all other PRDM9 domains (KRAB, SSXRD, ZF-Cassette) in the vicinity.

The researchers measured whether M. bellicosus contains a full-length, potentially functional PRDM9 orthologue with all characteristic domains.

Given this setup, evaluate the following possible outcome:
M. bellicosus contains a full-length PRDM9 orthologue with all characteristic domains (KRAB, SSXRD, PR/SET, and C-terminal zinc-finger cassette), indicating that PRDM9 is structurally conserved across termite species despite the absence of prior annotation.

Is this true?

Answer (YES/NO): YES